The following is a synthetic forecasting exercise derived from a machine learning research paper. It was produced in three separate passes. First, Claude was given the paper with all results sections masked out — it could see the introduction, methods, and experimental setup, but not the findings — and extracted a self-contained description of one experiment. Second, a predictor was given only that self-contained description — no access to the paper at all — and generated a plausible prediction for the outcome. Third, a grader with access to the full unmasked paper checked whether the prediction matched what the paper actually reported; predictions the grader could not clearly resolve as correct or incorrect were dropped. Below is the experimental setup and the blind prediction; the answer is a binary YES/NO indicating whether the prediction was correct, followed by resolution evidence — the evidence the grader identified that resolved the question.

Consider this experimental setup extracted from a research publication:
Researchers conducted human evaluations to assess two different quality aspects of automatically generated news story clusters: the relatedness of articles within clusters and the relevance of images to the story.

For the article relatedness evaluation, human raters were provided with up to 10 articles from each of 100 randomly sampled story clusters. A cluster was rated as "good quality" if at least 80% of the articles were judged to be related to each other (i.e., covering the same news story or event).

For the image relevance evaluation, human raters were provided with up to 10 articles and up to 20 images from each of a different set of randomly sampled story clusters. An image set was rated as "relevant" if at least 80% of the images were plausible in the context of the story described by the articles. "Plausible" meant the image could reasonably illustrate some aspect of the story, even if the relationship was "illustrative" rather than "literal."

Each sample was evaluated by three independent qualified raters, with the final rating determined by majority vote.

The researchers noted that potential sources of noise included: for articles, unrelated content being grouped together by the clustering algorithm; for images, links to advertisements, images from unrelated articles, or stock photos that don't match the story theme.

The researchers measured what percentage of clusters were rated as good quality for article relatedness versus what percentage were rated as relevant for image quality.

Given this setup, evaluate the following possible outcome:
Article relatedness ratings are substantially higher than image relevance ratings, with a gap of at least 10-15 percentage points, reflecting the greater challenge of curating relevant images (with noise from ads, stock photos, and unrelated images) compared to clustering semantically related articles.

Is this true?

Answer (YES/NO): NO